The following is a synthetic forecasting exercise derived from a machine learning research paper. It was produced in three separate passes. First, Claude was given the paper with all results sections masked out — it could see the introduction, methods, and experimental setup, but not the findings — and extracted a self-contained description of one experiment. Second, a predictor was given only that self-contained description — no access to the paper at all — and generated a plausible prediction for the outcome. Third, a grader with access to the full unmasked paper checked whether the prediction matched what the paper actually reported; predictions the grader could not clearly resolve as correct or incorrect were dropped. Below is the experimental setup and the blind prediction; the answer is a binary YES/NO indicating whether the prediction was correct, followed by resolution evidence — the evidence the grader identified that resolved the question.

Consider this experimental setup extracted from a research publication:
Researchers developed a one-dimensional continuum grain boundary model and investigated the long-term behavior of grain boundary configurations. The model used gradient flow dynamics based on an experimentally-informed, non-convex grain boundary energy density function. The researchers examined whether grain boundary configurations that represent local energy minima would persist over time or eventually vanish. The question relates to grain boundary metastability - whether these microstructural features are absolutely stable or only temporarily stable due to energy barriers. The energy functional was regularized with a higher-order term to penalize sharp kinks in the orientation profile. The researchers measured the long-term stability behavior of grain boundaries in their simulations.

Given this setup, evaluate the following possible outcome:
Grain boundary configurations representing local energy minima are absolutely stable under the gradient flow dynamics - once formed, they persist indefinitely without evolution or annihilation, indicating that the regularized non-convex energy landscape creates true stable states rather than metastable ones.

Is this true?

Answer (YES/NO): NO